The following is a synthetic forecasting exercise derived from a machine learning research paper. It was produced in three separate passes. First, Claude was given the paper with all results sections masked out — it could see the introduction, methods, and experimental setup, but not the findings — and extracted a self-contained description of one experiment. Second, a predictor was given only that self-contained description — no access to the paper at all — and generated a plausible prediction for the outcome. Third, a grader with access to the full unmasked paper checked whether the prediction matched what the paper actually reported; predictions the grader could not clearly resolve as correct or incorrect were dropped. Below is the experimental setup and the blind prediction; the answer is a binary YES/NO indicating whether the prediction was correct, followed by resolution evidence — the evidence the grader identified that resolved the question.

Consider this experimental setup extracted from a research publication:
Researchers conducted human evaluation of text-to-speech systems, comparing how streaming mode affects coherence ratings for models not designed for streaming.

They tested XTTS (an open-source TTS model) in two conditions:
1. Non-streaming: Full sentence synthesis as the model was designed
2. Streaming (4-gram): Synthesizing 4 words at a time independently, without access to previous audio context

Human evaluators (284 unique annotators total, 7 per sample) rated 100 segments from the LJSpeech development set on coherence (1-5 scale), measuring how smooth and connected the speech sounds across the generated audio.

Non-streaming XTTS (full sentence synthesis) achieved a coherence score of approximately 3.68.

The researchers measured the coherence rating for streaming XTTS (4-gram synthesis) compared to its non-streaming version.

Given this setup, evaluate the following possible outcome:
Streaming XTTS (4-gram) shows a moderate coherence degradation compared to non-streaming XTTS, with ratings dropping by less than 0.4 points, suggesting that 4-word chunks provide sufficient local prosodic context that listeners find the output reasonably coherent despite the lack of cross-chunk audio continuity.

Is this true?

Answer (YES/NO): NO